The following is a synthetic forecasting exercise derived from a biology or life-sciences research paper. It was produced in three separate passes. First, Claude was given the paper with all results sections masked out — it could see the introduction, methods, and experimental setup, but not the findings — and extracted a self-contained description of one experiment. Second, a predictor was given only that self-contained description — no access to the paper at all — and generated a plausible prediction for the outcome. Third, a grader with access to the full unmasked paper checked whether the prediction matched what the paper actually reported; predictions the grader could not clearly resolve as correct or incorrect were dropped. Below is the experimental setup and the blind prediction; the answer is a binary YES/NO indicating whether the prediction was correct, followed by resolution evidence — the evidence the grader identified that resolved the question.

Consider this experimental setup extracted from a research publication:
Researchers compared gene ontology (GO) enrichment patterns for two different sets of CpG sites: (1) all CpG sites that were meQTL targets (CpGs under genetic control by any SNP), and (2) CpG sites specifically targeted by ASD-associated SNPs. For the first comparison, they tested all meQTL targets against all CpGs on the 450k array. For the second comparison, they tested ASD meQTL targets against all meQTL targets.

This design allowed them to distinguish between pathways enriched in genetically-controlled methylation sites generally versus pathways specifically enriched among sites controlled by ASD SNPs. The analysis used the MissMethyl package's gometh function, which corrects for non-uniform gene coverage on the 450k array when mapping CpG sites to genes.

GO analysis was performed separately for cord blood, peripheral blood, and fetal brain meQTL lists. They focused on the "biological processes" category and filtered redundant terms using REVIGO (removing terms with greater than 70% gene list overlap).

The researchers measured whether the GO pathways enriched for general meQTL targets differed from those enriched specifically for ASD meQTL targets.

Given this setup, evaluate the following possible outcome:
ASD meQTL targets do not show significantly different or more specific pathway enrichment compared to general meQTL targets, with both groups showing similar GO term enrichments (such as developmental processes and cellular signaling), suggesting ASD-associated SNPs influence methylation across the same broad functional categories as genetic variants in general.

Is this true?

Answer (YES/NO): NO